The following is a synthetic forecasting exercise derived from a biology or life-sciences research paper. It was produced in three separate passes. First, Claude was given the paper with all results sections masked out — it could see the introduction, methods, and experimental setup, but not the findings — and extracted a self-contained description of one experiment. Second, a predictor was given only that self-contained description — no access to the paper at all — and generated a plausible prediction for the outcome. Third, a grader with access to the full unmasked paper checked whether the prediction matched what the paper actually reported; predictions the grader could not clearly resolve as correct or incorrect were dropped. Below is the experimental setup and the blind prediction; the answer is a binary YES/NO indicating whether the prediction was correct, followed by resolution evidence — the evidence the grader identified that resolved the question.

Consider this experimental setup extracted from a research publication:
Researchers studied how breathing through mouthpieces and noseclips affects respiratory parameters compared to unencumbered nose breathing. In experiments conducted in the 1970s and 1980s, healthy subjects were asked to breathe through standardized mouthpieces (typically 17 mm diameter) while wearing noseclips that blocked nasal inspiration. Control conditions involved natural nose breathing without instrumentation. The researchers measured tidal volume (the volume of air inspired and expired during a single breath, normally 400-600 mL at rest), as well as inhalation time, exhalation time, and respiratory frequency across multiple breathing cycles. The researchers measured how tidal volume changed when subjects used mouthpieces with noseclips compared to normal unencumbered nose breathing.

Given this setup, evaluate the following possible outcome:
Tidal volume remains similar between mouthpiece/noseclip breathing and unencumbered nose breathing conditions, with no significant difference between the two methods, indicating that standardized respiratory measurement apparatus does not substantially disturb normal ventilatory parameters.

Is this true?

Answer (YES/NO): NO